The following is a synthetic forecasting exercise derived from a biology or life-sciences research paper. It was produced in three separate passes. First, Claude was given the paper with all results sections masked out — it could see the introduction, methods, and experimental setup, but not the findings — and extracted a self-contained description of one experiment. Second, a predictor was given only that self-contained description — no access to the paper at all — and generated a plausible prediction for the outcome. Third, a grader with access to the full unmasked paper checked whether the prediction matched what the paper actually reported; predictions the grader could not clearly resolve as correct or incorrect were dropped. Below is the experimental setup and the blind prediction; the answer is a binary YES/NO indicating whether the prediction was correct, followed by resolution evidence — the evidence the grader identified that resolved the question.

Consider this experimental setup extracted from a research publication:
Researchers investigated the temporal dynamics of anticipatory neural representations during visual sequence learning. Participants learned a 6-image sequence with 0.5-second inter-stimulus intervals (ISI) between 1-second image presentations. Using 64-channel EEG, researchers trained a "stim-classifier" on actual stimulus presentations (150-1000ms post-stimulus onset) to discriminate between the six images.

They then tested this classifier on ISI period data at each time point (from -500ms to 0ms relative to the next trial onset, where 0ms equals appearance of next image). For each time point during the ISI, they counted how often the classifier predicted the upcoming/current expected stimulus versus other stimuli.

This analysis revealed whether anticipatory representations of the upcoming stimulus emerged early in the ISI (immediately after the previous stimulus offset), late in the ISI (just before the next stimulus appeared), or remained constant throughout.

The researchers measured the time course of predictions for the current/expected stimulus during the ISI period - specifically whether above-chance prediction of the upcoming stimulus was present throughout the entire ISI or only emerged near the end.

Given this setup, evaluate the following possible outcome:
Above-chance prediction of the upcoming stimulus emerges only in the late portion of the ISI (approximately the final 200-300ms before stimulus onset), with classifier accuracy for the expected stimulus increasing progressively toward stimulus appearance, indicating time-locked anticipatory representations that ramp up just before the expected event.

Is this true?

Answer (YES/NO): YES